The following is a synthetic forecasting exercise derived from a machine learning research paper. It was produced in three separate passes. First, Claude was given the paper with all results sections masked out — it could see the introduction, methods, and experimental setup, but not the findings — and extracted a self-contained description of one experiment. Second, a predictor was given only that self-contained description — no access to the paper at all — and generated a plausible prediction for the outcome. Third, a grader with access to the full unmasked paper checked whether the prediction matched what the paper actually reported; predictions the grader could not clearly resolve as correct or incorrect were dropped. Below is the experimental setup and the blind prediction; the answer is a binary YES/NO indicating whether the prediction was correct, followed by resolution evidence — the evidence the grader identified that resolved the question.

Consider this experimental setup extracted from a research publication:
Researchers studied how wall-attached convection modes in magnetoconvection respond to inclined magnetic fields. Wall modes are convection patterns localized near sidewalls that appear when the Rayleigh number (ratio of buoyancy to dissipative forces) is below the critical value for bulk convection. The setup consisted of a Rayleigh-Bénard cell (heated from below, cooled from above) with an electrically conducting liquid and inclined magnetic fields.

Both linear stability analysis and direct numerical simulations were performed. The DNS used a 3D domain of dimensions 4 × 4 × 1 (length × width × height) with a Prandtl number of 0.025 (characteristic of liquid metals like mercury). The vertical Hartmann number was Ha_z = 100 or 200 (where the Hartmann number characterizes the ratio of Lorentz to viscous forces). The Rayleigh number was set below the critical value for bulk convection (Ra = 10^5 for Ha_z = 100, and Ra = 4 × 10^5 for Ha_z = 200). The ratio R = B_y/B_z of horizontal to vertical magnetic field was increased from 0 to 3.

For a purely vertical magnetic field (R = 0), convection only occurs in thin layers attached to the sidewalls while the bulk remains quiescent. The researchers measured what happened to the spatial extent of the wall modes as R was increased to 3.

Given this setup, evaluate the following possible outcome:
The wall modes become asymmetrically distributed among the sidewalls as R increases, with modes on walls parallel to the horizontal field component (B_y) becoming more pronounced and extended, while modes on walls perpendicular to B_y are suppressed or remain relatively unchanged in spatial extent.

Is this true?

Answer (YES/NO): NO